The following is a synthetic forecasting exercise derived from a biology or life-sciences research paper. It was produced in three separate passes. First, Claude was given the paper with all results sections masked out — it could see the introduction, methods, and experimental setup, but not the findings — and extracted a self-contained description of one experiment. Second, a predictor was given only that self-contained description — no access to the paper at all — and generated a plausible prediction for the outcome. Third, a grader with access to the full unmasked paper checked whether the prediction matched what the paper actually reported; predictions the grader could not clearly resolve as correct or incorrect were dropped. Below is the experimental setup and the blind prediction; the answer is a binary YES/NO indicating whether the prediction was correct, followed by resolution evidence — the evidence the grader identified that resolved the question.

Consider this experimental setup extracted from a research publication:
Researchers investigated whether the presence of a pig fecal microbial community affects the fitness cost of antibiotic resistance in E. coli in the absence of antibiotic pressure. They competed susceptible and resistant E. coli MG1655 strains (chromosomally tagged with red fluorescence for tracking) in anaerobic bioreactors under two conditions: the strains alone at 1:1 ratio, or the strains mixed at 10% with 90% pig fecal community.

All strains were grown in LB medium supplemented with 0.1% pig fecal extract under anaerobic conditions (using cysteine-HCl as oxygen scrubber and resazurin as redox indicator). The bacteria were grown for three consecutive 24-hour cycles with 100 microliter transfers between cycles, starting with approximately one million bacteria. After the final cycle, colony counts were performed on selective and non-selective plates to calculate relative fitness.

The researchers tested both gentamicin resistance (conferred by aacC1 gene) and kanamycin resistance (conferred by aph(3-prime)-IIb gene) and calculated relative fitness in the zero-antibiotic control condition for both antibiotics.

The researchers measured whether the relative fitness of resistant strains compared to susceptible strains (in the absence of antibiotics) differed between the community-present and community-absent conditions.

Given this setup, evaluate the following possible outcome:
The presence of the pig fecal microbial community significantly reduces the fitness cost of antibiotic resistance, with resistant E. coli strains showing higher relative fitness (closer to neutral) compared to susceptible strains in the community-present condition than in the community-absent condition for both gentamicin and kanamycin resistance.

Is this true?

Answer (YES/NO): NO